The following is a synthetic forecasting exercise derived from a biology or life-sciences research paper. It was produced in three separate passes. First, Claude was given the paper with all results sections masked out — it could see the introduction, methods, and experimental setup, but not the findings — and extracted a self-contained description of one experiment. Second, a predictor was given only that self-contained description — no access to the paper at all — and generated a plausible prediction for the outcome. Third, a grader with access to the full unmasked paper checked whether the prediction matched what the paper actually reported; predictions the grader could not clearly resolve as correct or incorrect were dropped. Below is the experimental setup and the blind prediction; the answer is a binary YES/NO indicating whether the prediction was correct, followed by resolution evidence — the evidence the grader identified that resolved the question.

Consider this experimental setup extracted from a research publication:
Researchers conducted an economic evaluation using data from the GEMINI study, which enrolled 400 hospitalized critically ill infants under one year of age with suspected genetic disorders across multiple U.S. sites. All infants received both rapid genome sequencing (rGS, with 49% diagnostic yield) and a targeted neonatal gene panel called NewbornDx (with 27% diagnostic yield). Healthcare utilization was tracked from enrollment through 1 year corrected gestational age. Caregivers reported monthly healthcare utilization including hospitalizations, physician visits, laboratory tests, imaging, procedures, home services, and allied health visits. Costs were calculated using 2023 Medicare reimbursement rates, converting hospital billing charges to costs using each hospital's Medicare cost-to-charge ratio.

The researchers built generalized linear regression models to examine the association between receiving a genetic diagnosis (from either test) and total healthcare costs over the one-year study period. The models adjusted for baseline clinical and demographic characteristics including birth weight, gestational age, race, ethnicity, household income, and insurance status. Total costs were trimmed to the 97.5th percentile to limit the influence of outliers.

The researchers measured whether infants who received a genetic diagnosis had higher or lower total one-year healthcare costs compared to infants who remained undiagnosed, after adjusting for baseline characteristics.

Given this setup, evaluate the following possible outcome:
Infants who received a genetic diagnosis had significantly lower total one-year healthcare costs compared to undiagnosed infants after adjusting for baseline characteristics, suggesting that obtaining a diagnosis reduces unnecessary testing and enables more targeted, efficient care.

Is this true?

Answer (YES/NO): NO